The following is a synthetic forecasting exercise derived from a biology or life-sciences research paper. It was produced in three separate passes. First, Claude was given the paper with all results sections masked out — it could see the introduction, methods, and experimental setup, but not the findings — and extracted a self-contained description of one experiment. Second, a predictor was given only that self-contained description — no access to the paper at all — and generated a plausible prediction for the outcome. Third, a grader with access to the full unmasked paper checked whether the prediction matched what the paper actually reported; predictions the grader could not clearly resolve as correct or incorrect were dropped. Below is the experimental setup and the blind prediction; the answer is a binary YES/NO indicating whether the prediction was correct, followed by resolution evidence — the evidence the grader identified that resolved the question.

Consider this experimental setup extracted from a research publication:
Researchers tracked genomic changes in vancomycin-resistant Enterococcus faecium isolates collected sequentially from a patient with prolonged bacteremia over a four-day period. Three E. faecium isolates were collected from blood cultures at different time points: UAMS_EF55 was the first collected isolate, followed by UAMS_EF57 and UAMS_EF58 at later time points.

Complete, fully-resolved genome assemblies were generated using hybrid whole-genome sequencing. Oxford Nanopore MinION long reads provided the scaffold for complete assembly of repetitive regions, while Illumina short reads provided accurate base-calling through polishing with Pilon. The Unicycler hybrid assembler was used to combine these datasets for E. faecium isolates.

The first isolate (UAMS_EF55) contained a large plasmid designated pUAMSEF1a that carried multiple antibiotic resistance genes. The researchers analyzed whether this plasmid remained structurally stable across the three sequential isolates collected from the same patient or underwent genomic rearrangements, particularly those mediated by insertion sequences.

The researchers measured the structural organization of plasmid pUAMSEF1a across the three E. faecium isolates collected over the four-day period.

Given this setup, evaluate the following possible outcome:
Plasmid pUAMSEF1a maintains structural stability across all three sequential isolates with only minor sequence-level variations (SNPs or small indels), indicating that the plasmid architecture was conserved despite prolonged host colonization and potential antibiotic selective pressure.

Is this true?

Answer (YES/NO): NO